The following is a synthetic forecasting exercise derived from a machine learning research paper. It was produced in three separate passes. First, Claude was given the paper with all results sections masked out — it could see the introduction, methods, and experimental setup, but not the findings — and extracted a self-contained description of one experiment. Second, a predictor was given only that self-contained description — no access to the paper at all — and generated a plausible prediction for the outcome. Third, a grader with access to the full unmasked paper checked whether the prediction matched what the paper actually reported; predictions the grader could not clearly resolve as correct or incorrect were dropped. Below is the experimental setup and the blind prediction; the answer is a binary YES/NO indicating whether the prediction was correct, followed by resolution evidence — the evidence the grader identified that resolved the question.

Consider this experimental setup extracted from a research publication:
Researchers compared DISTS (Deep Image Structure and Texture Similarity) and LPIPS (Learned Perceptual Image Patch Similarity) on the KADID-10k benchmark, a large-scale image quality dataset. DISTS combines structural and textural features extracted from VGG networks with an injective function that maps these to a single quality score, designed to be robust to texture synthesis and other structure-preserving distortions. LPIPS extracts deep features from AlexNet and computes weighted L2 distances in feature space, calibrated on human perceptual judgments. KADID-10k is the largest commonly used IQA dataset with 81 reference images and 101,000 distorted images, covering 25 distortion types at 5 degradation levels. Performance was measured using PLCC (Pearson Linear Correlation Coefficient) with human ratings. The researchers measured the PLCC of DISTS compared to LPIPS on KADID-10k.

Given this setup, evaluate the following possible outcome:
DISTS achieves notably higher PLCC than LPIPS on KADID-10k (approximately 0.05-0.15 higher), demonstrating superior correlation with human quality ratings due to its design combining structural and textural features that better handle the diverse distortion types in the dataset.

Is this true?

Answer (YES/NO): NO